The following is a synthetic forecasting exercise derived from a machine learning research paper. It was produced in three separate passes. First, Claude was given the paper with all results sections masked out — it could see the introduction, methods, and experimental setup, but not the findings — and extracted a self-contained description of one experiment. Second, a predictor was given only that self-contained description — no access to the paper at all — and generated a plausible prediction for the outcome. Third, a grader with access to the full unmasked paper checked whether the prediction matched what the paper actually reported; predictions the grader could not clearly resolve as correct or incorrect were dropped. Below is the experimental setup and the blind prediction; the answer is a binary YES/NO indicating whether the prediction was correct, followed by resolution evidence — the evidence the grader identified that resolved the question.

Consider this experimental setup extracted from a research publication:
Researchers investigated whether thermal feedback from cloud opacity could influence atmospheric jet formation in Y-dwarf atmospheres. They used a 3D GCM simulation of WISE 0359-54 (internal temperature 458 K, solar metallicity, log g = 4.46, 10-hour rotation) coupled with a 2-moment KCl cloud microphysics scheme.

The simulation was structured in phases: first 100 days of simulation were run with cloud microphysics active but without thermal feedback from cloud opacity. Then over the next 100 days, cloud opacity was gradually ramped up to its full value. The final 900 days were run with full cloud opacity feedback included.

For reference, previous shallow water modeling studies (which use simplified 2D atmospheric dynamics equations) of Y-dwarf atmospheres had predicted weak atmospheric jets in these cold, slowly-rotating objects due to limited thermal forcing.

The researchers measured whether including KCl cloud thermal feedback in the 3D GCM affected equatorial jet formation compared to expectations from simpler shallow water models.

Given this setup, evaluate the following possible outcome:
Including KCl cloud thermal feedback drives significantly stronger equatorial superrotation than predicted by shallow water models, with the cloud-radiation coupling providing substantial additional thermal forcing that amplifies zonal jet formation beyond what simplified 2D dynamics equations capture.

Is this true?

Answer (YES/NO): NO